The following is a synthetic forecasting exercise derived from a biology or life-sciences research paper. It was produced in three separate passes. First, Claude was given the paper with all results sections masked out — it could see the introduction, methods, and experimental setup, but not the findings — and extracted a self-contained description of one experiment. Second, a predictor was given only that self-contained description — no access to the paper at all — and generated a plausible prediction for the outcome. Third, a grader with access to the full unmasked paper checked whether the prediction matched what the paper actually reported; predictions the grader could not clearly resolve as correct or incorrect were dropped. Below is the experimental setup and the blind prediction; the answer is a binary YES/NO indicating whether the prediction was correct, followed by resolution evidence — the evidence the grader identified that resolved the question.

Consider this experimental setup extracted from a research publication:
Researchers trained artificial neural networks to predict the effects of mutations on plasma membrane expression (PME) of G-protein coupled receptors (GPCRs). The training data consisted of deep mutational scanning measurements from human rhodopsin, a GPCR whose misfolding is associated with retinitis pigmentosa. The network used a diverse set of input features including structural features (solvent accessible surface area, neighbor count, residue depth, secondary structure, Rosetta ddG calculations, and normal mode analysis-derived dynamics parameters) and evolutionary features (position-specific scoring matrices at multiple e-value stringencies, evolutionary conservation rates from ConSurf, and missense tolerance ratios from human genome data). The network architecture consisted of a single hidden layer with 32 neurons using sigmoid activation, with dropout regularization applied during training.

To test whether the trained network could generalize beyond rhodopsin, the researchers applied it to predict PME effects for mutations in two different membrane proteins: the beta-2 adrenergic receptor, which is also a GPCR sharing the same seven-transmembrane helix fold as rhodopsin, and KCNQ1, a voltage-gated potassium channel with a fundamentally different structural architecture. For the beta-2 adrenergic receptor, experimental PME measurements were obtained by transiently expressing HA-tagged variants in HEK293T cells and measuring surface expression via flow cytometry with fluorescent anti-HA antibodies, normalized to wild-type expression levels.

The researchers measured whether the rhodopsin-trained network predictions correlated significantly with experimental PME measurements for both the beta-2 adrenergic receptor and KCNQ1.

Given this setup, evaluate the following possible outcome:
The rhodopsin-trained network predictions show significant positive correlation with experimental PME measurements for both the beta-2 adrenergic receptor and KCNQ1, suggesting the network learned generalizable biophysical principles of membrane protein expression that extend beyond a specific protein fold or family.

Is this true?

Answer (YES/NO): NO